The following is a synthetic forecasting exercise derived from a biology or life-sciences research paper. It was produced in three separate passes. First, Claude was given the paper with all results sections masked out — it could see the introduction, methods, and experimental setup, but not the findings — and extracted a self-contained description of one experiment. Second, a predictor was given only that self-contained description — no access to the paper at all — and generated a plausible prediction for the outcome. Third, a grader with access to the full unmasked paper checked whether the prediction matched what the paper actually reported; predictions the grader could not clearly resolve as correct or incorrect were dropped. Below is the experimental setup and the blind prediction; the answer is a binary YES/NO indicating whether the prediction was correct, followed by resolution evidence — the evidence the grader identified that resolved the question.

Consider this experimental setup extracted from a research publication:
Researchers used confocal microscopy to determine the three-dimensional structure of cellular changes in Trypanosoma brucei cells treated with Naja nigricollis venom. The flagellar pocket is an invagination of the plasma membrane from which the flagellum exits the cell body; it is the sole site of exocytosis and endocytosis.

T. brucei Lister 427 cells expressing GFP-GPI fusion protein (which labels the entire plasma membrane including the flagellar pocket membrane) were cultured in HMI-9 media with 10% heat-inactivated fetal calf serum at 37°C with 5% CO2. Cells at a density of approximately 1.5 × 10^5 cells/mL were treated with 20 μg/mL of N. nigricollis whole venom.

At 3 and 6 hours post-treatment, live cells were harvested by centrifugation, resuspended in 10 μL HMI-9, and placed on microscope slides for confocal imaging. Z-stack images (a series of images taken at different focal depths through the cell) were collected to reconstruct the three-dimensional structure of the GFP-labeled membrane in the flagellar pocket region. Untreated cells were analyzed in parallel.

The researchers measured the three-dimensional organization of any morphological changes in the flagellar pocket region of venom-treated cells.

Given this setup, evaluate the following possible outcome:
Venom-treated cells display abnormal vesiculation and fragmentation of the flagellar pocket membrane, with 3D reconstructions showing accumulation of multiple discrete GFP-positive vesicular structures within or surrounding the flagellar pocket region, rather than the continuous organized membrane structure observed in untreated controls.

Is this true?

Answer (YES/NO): NO